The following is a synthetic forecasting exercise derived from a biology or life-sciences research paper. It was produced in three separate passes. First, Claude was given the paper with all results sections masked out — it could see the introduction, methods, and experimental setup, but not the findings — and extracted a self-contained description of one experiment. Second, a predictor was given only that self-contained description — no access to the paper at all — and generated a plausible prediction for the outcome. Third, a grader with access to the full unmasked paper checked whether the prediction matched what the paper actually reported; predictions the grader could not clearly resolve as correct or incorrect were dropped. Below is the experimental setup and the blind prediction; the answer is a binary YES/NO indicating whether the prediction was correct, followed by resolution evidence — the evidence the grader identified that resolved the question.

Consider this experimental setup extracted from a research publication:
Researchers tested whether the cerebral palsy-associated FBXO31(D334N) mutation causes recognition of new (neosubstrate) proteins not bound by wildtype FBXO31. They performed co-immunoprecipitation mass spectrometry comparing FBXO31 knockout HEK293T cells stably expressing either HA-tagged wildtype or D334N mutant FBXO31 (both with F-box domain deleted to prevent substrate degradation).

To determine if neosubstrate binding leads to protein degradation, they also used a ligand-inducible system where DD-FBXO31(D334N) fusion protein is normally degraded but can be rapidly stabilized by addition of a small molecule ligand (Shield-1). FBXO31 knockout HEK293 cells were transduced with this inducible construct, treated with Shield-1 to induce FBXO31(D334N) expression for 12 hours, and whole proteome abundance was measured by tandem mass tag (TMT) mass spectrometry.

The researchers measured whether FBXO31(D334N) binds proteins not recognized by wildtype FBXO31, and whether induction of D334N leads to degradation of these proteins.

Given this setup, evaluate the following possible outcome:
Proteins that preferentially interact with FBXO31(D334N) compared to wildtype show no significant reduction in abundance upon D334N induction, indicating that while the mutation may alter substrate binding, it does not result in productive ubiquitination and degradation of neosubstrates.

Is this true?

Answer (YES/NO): NO